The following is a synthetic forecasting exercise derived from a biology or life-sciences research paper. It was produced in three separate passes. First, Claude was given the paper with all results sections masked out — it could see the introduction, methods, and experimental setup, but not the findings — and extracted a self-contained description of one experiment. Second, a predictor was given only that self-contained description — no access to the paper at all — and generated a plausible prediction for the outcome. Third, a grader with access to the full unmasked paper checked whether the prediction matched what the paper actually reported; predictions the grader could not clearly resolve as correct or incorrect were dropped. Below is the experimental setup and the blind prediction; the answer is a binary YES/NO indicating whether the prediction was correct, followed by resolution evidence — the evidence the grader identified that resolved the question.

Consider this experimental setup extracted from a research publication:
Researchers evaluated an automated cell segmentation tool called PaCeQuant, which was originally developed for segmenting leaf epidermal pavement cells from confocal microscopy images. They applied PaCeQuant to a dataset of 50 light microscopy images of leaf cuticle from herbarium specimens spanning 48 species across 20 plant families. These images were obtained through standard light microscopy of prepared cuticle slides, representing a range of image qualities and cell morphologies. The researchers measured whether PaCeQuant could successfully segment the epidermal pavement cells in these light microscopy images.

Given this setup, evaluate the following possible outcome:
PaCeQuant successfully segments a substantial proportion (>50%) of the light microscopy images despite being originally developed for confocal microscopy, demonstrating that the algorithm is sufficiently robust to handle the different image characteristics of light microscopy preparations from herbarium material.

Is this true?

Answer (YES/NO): NO